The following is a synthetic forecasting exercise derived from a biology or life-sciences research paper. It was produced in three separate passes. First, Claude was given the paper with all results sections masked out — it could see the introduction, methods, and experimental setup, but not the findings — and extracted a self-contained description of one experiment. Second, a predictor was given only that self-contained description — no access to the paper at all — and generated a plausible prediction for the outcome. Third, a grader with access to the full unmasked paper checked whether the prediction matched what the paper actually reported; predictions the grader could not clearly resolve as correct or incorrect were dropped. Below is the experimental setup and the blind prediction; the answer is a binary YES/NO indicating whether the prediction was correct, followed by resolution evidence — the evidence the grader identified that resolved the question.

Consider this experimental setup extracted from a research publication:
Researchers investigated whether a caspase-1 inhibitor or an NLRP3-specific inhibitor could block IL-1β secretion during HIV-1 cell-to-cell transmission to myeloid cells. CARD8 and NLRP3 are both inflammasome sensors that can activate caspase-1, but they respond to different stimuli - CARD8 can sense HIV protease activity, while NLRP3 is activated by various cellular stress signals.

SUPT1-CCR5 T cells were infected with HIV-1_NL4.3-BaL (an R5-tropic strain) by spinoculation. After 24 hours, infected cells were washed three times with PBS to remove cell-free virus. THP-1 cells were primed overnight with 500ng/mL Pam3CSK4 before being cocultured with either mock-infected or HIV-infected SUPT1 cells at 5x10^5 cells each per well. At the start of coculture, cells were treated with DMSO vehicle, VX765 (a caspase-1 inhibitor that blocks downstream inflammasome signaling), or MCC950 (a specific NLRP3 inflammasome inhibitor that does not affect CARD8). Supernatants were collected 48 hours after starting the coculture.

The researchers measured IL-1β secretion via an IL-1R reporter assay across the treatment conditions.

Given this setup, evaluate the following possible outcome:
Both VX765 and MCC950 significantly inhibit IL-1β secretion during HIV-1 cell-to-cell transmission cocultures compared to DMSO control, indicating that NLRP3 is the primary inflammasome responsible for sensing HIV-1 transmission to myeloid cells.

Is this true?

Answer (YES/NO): NO